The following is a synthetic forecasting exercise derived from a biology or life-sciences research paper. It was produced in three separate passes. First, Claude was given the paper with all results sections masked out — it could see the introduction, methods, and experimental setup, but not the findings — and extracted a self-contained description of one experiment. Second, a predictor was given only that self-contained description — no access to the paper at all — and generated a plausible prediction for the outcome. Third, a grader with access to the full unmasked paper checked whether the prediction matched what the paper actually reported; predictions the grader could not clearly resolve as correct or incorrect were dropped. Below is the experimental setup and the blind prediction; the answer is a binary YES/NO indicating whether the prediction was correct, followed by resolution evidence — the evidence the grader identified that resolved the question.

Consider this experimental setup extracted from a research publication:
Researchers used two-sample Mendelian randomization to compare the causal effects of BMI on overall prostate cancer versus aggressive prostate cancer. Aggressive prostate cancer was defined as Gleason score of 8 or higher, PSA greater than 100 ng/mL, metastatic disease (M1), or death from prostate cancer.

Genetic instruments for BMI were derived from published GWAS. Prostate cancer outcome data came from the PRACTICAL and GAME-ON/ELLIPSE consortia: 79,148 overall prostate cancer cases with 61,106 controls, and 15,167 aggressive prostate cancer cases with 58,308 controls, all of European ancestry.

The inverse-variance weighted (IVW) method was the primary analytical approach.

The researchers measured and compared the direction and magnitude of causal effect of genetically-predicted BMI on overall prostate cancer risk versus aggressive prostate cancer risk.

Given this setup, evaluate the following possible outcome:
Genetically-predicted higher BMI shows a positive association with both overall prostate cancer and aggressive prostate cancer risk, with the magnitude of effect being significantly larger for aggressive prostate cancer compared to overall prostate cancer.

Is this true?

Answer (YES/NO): NO